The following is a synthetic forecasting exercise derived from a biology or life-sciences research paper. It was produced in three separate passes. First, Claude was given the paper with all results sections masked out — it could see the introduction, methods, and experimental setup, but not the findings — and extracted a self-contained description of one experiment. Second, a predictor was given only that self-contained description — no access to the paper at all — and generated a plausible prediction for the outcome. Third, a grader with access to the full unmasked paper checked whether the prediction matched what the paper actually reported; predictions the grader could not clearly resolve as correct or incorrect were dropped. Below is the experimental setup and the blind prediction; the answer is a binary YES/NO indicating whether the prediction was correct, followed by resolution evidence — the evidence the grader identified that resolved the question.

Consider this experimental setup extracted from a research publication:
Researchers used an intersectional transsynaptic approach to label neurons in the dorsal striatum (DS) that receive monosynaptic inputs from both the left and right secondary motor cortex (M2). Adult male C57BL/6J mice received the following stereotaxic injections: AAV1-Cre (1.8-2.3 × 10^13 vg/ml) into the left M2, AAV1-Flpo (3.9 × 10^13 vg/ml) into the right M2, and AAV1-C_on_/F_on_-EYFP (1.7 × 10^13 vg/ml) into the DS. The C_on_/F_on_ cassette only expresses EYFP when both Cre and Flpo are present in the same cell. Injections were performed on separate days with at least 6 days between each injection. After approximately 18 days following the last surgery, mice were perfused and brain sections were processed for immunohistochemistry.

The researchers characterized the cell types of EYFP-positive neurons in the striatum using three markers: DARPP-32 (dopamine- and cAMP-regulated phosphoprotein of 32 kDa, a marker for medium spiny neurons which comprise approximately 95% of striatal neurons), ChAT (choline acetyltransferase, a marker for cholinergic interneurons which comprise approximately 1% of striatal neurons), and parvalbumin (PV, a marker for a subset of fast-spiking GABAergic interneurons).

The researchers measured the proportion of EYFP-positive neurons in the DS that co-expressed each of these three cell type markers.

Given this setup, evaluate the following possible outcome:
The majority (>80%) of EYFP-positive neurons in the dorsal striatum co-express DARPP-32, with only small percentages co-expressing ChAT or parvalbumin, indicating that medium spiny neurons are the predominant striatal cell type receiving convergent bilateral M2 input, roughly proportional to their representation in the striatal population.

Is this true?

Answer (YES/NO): NO